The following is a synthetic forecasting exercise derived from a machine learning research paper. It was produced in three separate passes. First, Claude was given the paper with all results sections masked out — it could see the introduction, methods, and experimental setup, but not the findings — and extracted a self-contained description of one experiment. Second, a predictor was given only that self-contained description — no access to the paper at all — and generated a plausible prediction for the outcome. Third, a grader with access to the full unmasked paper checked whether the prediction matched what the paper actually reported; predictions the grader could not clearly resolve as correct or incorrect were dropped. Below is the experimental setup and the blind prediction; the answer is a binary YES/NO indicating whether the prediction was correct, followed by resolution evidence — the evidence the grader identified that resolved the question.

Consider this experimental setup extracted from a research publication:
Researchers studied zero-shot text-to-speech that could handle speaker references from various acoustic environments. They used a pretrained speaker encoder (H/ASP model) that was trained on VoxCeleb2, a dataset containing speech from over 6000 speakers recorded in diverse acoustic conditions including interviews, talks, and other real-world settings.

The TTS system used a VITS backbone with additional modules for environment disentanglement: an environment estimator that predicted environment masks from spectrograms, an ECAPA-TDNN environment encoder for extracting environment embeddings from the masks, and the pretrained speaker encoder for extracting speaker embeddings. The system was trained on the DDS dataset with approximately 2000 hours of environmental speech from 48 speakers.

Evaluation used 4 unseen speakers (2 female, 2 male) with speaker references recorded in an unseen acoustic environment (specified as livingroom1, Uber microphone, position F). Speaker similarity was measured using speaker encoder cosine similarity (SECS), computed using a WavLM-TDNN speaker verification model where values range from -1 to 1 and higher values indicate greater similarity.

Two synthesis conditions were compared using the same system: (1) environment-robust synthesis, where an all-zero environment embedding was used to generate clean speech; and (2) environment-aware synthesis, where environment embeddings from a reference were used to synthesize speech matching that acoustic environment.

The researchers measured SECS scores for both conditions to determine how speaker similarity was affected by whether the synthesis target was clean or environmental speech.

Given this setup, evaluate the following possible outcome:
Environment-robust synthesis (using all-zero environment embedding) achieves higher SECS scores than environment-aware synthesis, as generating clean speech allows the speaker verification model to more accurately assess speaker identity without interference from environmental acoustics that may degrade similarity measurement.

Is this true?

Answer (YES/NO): YES